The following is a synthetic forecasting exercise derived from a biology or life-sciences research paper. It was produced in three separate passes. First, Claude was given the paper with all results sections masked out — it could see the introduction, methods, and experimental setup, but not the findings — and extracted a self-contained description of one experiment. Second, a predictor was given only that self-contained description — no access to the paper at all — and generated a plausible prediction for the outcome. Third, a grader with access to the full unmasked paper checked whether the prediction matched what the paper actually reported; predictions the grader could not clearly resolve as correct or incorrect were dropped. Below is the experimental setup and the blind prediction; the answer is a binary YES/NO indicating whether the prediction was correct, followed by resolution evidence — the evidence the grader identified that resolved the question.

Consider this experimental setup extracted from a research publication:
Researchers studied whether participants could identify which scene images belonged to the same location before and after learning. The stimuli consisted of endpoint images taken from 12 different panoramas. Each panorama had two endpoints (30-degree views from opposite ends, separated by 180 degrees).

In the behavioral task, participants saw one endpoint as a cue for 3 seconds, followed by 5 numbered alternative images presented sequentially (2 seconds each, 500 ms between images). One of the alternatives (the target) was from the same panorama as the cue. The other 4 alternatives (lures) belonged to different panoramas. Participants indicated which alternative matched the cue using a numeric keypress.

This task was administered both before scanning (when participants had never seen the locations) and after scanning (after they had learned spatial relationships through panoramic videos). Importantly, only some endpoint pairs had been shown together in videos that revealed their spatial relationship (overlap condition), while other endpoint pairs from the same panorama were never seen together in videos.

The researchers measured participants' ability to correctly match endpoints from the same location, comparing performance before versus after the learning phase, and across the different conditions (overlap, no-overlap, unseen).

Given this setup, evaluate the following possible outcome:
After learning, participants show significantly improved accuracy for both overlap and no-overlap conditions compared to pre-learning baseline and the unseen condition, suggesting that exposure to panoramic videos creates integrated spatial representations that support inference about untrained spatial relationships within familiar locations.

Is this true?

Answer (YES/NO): NO